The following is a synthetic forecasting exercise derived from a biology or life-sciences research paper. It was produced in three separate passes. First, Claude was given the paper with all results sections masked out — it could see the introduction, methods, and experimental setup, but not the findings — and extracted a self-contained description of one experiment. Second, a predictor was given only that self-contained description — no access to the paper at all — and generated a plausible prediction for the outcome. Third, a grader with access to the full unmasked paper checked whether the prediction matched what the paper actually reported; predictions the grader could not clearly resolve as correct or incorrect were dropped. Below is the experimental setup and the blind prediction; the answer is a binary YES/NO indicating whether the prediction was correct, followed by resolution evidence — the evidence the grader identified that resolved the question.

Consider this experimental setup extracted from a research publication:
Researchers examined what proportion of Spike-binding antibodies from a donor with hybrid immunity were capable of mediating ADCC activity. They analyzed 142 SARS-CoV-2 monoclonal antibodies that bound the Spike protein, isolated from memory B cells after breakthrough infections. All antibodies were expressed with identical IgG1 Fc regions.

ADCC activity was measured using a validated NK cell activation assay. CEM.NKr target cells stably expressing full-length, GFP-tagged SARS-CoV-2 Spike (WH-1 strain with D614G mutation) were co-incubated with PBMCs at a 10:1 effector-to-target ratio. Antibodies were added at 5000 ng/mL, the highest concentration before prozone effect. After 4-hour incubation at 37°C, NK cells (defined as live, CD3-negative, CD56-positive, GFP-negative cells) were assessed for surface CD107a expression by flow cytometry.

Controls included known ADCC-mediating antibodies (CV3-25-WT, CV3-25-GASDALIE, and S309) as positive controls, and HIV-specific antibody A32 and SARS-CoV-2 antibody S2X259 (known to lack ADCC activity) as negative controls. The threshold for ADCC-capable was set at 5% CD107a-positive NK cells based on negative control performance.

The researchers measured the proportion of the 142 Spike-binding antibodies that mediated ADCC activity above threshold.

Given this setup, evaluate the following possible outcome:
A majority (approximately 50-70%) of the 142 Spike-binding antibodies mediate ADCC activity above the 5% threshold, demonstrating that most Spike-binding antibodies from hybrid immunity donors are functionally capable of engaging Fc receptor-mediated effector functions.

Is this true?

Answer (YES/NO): NO